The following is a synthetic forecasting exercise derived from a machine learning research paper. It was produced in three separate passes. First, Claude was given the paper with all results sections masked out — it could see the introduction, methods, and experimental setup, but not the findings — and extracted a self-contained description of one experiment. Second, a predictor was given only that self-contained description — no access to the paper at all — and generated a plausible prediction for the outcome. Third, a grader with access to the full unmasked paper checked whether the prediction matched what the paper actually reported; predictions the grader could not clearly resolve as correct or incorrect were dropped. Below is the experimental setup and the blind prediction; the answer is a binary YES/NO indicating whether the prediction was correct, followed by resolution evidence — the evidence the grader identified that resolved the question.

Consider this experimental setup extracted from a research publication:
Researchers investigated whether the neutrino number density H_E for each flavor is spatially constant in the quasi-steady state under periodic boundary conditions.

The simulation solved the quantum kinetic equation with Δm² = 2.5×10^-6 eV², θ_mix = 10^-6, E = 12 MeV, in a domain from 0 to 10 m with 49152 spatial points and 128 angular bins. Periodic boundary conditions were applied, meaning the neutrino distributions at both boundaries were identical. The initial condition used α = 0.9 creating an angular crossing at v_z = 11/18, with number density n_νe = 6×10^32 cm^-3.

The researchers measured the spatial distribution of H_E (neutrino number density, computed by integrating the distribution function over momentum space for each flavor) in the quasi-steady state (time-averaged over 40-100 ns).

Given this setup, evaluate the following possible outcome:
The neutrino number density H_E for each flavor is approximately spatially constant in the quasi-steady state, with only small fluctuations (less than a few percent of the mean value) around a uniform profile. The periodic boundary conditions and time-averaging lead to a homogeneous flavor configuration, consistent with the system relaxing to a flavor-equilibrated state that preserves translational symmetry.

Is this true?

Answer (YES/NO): YES